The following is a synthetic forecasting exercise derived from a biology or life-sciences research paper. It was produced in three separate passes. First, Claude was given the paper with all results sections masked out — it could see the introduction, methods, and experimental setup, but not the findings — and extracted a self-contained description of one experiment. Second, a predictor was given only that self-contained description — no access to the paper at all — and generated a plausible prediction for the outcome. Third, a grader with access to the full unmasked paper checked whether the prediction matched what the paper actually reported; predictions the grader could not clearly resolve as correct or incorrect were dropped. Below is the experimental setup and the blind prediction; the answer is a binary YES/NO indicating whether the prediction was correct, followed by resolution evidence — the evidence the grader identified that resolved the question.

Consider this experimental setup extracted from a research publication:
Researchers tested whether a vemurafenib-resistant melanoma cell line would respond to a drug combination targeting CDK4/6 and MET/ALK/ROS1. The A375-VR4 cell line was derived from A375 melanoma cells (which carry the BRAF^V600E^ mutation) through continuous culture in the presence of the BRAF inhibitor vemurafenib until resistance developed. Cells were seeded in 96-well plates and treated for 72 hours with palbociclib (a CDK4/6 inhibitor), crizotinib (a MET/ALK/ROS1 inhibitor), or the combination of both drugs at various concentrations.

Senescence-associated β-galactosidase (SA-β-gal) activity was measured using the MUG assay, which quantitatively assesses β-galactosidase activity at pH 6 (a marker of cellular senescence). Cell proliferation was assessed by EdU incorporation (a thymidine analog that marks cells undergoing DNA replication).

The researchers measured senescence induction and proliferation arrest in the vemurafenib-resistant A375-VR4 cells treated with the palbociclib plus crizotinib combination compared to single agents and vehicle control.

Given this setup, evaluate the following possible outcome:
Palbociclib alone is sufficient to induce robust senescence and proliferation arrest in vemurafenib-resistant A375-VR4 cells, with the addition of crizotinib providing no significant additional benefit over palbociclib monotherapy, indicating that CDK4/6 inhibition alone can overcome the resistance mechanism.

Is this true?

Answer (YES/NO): NO